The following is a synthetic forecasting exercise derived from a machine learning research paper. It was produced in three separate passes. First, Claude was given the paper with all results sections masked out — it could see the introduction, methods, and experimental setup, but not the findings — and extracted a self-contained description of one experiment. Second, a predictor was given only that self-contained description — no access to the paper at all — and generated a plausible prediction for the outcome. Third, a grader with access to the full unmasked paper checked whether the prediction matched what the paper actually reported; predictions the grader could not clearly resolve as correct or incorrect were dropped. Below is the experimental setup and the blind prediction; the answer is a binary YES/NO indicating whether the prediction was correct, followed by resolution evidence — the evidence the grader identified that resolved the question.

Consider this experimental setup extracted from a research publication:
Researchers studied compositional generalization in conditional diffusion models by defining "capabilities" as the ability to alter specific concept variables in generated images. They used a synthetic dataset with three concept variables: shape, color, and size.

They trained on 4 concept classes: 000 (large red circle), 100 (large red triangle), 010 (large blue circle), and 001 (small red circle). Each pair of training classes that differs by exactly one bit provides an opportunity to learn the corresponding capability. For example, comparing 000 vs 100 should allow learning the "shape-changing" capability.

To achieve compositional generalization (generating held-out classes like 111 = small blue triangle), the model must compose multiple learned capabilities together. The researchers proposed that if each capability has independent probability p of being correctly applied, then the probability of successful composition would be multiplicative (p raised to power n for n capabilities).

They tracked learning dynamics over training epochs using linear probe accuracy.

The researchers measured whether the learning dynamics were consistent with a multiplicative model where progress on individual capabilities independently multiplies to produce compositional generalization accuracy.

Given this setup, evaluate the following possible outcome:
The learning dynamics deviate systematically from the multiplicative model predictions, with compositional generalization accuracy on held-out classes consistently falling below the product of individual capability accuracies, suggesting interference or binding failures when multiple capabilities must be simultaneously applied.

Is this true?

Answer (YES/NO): NO